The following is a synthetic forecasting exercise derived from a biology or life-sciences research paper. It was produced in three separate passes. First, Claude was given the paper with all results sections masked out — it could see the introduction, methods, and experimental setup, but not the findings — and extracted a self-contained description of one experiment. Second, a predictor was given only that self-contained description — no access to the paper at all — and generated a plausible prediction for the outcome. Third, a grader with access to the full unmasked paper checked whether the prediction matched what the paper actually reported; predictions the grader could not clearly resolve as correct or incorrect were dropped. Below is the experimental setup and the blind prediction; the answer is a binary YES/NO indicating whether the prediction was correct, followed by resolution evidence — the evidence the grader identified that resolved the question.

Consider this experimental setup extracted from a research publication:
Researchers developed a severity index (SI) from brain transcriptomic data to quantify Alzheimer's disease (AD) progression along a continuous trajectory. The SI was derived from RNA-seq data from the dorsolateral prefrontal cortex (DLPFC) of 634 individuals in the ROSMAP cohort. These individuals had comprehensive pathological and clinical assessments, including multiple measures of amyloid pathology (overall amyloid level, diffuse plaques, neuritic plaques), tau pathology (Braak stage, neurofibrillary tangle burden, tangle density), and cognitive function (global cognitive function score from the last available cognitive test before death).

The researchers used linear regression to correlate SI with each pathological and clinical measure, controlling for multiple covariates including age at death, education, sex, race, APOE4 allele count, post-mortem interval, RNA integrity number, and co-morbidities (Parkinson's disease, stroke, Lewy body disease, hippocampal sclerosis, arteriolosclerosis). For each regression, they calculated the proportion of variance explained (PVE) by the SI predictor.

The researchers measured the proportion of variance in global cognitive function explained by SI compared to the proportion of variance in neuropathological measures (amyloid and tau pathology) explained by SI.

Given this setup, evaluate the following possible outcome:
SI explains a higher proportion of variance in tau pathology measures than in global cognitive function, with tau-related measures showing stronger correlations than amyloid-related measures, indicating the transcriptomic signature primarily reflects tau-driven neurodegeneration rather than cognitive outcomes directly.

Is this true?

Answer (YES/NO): NO